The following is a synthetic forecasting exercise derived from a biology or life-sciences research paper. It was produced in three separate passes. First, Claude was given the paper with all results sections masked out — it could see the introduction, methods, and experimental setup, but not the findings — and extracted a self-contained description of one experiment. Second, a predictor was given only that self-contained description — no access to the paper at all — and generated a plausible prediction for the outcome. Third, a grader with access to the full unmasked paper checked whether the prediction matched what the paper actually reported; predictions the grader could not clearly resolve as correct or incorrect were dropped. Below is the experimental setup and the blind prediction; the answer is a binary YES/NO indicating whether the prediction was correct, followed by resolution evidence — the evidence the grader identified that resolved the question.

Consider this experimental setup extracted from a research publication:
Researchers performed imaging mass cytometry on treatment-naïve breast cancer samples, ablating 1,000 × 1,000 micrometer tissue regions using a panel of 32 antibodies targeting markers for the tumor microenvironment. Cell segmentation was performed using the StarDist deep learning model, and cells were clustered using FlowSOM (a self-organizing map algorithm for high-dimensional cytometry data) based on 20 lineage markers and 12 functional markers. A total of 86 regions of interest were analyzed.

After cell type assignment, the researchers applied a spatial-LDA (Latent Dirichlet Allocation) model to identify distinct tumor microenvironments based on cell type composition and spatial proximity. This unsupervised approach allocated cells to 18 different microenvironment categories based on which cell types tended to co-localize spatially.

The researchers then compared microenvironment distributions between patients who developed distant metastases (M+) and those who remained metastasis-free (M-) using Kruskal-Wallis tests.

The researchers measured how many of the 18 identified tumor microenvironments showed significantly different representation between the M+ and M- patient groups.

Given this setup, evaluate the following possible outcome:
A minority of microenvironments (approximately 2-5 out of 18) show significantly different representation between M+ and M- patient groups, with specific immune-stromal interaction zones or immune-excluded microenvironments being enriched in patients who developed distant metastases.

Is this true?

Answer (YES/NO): YES